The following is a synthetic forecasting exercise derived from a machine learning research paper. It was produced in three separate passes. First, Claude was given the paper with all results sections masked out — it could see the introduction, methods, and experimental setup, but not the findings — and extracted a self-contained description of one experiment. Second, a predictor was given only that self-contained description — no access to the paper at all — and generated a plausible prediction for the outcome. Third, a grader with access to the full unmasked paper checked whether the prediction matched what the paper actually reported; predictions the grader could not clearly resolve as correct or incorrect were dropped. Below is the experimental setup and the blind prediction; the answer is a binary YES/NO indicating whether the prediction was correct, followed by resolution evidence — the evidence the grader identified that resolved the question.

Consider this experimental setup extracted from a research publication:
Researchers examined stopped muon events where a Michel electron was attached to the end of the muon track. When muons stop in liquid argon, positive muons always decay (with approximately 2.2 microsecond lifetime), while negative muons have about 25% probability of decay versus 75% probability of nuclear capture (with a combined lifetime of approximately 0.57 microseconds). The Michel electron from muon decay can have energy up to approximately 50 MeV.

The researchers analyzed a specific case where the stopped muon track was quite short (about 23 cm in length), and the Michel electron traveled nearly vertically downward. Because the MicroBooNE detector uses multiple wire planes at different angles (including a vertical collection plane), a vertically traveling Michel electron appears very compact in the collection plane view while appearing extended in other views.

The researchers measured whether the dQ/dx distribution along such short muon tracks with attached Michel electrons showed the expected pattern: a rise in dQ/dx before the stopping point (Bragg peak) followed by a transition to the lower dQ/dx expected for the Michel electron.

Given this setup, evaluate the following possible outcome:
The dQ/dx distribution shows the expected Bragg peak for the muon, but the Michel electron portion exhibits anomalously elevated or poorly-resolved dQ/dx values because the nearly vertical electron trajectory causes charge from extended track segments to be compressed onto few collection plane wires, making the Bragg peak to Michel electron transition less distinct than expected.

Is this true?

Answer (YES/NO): NO